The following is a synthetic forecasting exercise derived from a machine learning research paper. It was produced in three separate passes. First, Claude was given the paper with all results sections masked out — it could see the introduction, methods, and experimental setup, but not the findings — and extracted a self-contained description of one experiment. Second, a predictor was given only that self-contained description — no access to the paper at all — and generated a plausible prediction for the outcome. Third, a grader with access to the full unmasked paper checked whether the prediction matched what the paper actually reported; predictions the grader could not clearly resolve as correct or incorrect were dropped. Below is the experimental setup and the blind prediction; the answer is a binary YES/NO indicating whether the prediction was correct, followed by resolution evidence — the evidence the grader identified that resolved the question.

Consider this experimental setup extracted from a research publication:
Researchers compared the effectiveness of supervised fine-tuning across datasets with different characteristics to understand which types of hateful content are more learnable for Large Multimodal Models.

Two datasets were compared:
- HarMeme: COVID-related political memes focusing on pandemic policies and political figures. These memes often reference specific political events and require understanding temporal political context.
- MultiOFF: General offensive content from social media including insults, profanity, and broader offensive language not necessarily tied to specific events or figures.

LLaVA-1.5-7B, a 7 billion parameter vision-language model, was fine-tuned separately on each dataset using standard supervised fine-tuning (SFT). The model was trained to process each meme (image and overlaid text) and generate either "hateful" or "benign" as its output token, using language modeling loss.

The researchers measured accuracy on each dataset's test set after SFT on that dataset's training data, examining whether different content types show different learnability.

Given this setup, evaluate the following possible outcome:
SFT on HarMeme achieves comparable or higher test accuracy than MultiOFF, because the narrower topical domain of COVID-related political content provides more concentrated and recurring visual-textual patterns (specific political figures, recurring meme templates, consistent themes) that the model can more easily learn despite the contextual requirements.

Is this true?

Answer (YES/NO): YES